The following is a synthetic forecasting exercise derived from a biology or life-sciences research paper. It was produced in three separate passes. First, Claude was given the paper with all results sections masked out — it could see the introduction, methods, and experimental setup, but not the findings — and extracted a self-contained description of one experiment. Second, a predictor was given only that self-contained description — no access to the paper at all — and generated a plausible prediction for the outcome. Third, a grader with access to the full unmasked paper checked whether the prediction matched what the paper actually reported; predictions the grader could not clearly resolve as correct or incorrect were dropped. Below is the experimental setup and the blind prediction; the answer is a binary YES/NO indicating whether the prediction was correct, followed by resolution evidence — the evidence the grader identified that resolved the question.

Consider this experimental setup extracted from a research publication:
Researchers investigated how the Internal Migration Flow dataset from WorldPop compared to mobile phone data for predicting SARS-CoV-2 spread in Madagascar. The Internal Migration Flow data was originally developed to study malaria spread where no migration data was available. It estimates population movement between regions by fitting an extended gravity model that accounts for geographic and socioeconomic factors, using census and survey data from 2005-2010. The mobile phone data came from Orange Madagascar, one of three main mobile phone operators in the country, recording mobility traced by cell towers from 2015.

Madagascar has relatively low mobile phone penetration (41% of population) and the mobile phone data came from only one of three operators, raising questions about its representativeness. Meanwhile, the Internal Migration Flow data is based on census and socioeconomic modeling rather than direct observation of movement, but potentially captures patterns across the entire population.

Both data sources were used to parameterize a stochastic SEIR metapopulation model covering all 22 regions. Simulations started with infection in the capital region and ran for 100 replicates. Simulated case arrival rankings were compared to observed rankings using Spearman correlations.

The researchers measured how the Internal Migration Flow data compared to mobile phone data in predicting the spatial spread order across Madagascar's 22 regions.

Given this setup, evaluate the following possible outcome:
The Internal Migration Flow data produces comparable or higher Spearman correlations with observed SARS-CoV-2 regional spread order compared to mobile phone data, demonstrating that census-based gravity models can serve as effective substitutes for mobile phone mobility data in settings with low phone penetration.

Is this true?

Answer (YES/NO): NO